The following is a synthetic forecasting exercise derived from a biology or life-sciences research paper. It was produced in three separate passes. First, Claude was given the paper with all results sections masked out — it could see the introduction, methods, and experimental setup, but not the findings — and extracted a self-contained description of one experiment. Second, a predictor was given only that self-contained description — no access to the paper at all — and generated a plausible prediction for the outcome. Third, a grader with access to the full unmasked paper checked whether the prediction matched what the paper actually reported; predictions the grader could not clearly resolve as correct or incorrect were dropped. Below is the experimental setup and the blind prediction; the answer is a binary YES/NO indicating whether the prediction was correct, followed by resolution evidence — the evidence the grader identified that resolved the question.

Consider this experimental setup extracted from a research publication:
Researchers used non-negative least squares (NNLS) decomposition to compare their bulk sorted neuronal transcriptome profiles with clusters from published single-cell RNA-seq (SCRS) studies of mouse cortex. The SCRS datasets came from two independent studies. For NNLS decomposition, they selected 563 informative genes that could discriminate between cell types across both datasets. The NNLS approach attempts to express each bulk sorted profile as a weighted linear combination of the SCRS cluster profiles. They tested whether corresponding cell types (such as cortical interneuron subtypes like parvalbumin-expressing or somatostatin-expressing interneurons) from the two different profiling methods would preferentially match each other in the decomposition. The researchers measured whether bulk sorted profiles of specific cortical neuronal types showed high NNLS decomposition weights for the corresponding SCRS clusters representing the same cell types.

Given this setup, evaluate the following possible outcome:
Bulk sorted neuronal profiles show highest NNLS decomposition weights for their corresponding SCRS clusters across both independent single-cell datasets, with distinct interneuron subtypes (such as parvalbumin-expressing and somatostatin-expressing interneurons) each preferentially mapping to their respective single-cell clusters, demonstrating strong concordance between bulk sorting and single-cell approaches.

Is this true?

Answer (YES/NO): YES